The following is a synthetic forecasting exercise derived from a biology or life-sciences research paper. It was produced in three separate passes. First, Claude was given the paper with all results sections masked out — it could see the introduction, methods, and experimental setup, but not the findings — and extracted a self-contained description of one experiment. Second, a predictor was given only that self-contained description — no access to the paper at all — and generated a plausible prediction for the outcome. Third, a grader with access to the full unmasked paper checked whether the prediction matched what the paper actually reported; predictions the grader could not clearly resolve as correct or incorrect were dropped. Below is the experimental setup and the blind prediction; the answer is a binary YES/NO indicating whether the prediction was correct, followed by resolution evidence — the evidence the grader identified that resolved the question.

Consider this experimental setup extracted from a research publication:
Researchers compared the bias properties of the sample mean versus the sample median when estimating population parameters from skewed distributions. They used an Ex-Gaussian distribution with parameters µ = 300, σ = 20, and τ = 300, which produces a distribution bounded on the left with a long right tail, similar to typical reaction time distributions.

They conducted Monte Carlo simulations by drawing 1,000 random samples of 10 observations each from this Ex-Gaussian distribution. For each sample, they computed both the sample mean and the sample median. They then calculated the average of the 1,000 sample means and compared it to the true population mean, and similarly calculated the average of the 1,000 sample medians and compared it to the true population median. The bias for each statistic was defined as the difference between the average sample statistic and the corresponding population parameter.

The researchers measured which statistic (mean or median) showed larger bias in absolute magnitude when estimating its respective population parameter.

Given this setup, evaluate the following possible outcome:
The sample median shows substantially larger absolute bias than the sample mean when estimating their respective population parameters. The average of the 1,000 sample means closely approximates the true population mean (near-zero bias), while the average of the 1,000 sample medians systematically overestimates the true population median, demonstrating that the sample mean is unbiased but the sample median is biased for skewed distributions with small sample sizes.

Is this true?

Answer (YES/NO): YES